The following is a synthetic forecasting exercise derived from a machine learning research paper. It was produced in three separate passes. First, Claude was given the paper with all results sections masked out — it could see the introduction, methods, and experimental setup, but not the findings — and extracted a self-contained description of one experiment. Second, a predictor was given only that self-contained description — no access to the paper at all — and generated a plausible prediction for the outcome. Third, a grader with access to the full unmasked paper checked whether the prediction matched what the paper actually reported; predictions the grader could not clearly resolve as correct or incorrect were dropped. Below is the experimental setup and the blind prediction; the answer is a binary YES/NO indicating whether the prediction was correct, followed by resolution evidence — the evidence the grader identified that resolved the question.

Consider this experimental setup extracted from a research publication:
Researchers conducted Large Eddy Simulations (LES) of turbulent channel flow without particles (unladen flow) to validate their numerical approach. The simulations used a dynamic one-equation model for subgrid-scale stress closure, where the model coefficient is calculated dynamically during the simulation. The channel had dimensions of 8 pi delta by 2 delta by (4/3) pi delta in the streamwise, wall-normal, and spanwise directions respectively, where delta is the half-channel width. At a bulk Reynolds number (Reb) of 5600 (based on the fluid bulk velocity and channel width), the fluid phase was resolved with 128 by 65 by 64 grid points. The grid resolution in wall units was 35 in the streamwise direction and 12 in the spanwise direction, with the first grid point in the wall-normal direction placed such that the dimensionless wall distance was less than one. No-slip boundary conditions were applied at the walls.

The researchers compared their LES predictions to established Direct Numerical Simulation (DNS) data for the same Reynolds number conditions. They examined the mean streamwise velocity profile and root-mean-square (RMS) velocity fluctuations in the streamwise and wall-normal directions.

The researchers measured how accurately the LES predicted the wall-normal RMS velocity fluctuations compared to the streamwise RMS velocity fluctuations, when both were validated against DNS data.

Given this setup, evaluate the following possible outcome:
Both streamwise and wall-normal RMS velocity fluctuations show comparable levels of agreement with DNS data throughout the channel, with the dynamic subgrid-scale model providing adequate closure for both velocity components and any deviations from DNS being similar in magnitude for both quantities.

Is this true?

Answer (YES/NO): NO